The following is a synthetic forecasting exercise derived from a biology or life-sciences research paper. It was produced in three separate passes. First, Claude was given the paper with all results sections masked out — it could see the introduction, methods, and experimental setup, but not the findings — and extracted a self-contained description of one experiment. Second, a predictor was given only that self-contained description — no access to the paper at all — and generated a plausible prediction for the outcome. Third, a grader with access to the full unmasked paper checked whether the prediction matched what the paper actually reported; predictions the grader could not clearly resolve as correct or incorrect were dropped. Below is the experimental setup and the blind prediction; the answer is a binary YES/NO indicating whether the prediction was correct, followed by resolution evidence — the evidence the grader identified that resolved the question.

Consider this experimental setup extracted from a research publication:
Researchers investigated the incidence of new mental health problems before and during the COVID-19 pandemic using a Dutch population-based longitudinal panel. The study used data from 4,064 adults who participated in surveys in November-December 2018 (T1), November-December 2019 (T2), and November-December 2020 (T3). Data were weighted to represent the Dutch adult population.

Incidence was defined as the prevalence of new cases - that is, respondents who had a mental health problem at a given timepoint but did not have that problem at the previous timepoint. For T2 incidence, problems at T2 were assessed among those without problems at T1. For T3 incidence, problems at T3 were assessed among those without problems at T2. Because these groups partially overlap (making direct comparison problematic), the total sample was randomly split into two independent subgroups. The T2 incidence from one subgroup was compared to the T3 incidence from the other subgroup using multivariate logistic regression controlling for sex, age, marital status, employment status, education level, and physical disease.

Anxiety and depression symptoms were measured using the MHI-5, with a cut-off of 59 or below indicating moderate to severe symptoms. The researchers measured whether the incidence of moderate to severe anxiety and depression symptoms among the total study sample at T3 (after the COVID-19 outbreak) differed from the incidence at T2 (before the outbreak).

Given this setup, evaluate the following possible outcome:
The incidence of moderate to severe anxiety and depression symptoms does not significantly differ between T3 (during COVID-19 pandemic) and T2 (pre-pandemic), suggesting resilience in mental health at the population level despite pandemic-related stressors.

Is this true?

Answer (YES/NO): YES